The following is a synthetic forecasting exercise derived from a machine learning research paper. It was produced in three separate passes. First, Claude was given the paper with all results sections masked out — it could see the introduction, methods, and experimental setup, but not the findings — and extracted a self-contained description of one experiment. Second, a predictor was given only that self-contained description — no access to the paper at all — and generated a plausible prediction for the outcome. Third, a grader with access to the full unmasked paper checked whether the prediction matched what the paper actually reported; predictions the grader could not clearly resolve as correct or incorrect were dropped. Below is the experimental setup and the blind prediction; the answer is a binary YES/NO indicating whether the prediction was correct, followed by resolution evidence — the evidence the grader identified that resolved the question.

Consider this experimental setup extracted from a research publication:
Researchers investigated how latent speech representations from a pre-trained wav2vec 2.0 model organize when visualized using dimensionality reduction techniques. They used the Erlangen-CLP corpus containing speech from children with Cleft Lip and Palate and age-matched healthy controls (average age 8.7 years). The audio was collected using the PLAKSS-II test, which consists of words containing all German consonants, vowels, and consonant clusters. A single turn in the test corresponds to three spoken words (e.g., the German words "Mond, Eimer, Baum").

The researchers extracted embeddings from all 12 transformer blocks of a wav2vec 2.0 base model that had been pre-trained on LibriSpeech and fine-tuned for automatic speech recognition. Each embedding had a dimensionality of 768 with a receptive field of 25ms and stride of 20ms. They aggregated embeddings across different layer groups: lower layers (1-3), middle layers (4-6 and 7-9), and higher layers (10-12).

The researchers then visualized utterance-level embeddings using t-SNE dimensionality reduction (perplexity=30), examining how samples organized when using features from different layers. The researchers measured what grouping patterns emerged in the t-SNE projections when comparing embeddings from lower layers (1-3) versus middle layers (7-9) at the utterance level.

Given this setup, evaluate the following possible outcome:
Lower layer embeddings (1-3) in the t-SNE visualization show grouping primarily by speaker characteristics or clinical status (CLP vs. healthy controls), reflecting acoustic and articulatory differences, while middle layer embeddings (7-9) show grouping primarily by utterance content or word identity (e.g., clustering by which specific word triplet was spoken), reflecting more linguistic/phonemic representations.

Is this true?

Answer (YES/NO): NO